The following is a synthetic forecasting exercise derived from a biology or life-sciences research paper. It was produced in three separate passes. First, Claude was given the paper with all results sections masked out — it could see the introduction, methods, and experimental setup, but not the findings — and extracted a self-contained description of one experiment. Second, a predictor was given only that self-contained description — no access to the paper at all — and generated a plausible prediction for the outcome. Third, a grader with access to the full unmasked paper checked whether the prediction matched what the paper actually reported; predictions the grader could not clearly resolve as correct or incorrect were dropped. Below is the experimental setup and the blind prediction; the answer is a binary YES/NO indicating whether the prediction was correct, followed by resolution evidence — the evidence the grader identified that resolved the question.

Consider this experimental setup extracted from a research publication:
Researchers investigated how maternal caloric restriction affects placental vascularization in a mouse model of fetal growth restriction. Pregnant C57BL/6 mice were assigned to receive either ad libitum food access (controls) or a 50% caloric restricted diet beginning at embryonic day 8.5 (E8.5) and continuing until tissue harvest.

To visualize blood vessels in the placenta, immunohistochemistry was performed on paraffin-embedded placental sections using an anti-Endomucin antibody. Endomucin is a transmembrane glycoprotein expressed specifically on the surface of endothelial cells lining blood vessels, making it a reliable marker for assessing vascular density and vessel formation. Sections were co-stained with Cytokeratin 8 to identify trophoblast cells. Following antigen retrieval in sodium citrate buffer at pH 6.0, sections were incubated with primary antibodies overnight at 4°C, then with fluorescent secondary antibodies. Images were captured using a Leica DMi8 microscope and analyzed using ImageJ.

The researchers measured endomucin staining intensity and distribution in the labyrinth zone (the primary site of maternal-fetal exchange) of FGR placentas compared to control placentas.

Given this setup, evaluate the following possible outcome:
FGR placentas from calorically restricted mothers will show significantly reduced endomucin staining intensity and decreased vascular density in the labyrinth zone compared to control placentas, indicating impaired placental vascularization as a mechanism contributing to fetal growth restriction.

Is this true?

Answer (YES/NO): NO